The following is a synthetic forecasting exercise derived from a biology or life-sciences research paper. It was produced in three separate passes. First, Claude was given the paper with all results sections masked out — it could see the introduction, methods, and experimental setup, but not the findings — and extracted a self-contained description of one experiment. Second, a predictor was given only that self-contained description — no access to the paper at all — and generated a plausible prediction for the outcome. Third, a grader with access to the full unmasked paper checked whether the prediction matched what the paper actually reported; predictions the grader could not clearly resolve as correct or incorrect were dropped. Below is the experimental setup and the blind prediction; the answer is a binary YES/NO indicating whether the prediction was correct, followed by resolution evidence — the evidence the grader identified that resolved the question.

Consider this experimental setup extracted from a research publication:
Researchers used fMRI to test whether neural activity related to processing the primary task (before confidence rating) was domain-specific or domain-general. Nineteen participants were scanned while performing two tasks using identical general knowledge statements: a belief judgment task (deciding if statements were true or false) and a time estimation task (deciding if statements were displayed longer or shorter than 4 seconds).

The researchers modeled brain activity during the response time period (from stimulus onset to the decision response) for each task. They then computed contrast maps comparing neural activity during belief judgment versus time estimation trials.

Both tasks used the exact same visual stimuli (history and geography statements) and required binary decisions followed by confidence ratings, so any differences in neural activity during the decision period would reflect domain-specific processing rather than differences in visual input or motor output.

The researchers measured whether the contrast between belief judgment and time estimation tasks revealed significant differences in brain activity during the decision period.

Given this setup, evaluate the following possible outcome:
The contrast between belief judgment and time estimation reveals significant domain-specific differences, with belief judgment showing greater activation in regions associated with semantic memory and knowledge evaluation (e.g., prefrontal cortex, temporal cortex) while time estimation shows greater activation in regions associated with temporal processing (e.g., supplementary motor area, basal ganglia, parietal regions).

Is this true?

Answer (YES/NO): NO